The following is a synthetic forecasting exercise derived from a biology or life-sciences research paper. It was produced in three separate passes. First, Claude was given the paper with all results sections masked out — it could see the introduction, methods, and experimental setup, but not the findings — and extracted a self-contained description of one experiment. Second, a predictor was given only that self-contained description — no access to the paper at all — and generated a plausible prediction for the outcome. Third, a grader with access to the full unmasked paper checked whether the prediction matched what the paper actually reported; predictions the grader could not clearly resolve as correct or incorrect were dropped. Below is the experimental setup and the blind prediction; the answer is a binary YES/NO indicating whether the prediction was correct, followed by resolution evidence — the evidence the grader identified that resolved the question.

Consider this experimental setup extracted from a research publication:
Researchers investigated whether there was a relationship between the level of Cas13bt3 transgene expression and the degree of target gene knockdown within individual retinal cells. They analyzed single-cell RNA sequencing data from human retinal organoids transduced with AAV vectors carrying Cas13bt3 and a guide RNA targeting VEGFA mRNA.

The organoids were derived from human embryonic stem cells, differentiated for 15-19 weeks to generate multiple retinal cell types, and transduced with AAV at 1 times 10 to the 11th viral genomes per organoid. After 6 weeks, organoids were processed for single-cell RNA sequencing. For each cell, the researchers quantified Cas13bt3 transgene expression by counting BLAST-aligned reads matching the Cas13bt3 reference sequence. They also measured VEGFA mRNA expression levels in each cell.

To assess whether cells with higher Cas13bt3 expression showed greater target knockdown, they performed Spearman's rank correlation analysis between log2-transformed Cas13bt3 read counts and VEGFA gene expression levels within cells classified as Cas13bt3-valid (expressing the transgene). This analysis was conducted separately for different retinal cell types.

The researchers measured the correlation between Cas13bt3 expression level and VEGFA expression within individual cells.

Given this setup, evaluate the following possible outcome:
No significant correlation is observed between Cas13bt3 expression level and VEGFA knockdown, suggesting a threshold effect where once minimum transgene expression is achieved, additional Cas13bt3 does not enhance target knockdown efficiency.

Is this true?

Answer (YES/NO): NO